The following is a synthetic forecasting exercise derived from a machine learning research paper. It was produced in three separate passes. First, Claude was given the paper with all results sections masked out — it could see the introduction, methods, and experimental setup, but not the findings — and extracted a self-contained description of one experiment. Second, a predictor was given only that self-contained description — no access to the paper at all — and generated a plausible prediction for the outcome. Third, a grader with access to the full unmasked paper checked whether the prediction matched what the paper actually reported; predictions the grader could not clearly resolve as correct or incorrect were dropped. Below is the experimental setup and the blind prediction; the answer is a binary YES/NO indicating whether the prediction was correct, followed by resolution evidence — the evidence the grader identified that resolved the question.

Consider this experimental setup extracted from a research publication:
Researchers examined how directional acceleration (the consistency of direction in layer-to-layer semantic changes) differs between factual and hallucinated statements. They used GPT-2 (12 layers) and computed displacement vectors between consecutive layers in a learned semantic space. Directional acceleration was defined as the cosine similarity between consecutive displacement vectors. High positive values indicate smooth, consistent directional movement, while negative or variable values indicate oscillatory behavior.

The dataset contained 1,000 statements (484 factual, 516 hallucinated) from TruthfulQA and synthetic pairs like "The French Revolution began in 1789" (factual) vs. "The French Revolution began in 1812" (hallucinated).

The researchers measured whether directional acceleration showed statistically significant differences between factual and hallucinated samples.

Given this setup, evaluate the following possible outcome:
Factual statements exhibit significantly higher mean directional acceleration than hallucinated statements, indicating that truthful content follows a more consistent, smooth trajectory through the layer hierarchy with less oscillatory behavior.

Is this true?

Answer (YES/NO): NO